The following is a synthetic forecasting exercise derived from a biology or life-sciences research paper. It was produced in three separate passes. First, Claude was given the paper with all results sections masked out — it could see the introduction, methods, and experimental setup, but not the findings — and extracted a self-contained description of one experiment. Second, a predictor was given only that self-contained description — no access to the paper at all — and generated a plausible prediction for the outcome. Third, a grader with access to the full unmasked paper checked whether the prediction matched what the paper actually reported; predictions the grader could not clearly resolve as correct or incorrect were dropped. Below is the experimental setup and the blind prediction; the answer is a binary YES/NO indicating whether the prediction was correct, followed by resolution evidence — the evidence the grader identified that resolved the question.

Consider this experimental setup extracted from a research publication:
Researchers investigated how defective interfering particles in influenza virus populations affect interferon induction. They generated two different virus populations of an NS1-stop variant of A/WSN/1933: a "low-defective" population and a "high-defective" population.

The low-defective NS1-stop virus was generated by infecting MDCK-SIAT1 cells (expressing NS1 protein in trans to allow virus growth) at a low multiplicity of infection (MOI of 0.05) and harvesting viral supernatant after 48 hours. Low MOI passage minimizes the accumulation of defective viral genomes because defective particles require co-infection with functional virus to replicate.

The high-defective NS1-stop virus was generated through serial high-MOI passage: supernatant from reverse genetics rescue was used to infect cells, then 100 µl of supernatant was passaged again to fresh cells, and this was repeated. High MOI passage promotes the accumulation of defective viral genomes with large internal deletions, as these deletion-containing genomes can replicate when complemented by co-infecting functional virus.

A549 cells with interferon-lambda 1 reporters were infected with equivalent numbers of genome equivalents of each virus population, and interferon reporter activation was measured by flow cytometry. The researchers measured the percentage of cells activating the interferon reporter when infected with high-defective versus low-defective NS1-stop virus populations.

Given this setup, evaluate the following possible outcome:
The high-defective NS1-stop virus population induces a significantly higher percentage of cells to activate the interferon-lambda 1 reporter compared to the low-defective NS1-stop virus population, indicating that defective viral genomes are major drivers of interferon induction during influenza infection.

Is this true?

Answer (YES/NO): NO